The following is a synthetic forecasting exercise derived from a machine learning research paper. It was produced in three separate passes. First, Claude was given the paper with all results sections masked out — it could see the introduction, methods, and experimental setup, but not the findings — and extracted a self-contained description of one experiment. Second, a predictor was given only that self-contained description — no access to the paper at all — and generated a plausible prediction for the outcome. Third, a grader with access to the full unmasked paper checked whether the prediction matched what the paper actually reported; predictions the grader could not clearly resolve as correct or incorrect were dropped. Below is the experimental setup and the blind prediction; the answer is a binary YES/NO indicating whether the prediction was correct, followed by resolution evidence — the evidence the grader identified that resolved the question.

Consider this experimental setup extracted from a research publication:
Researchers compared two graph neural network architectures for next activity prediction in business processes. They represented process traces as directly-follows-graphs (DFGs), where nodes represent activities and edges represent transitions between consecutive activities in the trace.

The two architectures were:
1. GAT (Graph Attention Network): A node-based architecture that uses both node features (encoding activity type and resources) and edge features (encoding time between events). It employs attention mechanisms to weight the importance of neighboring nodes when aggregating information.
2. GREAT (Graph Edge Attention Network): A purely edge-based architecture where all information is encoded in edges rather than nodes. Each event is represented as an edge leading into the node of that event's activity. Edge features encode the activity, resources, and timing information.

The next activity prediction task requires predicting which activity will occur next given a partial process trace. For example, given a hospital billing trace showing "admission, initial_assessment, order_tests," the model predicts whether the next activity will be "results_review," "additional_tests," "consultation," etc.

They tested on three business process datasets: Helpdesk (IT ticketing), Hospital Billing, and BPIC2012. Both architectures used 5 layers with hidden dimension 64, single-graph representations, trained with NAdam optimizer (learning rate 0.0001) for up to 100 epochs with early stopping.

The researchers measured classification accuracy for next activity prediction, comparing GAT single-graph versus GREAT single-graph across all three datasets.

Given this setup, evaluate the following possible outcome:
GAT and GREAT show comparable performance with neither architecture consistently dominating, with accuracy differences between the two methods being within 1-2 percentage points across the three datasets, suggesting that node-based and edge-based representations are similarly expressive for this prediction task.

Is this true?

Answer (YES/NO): NO